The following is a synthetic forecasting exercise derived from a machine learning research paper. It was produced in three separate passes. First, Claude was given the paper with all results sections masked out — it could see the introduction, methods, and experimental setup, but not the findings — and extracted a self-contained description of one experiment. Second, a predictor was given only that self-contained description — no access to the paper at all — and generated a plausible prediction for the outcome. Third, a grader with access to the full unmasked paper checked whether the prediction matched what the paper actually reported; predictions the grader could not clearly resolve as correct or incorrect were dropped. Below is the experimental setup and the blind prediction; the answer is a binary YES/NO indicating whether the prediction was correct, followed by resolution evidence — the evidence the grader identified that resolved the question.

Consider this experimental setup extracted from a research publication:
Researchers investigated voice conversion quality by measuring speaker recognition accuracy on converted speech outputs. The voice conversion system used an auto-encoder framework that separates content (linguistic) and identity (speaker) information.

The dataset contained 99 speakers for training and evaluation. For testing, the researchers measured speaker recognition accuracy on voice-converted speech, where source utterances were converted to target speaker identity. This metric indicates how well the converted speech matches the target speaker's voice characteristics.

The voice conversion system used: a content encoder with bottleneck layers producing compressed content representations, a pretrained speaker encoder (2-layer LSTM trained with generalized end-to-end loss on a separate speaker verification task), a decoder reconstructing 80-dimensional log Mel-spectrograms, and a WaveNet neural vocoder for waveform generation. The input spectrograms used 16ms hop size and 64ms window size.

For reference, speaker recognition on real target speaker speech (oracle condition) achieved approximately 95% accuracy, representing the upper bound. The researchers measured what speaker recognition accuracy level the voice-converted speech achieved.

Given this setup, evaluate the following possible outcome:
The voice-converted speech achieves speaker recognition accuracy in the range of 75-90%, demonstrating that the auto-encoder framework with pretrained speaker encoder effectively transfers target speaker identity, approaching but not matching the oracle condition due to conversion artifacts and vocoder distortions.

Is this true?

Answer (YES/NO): NO